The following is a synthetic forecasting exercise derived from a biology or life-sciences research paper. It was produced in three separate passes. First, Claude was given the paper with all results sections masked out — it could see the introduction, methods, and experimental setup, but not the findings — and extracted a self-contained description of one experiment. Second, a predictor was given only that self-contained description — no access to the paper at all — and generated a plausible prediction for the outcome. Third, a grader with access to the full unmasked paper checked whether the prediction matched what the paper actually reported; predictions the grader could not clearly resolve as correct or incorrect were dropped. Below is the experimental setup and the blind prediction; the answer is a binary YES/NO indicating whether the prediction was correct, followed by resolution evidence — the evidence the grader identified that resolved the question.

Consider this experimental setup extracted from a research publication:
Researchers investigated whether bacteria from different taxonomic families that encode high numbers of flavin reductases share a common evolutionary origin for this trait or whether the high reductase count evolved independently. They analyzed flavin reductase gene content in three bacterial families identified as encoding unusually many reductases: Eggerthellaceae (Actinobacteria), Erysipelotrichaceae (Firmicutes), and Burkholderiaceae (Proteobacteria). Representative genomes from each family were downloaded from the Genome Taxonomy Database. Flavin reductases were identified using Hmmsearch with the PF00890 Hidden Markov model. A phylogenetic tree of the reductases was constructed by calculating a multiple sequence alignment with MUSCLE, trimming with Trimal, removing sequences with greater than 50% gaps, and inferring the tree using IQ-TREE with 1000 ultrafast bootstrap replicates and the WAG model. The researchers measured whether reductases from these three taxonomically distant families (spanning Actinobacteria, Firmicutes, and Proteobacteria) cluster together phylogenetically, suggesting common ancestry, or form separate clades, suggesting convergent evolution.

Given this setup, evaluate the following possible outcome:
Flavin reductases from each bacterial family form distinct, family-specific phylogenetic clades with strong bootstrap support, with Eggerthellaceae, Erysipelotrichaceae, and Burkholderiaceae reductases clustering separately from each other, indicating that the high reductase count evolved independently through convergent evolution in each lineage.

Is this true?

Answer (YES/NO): NO